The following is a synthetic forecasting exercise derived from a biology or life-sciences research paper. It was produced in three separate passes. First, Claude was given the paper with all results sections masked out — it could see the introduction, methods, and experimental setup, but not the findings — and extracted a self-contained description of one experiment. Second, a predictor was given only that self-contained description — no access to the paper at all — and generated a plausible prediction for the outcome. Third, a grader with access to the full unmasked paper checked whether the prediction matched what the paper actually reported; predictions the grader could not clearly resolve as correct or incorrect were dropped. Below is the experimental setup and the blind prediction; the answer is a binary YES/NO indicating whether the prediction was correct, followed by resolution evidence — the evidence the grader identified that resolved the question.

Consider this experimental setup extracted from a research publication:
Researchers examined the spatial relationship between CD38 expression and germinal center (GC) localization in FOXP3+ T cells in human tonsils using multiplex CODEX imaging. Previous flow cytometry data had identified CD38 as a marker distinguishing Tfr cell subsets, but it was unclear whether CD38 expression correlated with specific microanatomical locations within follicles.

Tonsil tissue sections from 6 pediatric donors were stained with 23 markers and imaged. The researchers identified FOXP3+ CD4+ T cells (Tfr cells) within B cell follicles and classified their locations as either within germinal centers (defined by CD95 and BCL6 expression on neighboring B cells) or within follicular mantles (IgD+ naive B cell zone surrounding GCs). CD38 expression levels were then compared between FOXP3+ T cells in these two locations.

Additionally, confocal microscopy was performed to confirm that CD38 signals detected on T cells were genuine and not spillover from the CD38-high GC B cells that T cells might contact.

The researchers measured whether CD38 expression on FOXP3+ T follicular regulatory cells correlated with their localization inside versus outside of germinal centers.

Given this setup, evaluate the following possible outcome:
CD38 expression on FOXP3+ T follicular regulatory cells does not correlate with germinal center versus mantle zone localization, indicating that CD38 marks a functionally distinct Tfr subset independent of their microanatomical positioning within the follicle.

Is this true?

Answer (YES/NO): NO